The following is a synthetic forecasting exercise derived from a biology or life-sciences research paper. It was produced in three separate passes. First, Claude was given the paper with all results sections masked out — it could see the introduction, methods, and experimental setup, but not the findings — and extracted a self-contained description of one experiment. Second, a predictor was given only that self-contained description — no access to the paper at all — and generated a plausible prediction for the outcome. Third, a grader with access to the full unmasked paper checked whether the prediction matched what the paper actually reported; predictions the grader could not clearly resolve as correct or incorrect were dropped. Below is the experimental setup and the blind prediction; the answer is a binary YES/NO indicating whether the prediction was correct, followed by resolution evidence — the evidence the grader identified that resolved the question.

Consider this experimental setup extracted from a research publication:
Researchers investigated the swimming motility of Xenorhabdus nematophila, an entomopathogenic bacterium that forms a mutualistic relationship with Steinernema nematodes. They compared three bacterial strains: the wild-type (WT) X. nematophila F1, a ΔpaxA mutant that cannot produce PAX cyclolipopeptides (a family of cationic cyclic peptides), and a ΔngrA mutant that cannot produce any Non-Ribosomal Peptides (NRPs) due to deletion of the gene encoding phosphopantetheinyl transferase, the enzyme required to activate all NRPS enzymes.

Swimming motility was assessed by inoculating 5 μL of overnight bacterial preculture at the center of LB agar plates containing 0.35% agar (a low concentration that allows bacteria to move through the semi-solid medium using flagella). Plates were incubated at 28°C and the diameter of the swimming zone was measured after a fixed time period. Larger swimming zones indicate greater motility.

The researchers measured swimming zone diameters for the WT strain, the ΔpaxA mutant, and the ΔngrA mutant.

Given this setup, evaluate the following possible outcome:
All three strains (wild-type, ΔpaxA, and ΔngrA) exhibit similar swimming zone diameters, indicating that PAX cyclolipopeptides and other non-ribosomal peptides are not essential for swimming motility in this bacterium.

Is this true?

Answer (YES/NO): NO